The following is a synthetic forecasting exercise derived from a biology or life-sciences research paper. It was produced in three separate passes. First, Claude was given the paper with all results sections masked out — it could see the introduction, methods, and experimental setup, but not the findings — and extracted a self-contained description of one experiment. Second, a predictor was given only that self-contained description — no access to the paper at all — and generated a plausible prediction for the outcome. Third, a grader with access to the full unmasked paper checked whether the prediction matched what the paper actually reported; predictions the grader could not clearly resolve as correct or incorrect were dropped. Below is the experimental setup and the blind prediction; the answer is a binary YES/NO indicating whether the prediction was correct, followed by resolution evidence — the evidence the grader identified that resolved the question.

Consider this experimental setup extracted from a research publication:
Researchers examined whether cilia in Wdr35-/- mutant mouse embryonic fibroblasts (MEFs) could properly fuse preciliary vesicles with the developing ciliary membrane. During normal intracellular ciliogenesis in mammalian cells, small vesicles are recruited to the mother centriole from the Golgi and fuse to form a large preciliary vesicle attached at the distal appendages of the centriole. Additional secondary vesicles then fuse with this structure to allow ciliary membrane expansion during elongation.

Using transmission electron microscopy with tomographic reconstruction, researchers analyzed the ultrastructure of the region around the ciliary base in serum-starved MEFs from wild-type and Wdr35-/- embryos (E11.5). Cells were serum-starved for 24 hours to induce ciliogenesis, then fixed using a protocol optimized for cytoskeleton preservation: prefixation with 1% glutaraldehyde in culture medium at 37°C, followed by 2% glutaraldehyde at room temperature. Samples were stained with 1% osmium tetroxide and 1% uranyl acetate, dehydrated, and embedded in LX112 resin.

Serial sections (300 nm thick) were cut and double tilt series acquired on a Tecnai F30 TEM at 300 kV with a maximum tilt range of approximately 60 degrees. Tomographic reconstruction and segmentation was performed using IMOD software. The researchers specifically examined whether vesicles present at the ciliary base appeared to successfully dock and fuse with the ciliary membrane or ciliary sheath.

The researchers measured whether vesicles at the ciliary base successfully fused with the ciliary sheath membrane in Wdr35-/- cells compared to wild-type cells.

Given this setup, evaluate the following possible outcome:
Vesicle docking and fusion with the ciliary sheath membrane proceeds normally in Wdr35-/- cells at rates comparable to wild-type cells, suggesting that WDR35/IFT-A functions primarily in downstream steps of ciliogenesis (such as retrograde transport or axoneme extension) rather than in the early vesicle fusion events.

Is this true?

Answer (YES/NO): NO